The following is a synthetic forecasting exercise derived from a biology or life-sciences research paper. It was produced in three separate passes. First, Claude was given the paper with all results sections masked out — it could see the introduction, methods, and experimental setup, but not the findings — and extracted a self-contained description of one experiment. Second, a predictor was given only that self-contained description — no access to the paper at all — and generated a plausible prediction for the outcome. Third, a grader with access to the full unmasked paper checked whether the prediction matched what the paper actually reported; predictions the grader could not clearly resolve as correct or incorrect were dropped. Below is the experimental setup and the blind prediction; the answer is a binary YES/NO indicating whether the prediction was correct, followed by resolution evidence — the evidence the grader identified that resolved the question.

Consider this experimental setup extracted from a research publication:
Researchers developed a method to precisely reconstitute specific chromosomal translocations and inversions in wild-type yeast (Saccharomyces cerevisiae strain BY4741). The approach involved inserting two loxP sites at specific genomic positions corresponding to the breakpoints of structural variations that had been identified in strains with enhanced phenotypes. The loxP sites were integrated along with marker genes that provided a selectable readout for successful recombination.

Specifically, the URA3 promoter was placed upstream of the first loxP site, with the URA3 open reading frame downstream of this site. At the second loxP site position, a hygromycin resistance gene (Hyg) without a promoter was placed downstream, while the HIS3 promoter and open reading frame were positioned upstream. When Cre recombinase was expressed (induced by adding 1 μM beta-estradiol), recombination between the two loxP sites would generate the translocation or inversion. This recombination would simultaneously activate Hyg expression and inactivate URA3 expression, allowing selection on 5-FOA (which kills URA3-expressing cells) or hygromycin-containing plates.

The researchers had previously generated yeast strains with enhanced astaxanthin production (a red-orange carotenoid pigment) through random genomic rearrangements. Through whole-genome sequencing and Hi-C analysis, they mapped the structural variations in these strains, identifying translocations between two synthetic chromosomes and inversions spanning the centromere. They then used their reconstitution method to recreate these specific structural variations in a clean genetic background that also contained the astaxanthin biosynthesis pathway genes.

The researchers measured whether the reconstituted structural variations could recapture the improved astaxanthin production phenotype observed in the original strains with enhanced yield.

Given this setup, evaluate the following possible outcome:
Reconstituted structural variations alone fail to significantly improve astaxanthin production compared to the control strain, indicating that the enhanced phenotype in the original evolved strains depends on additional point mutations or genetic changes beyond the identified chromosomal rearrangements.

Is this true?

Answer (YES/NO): NO